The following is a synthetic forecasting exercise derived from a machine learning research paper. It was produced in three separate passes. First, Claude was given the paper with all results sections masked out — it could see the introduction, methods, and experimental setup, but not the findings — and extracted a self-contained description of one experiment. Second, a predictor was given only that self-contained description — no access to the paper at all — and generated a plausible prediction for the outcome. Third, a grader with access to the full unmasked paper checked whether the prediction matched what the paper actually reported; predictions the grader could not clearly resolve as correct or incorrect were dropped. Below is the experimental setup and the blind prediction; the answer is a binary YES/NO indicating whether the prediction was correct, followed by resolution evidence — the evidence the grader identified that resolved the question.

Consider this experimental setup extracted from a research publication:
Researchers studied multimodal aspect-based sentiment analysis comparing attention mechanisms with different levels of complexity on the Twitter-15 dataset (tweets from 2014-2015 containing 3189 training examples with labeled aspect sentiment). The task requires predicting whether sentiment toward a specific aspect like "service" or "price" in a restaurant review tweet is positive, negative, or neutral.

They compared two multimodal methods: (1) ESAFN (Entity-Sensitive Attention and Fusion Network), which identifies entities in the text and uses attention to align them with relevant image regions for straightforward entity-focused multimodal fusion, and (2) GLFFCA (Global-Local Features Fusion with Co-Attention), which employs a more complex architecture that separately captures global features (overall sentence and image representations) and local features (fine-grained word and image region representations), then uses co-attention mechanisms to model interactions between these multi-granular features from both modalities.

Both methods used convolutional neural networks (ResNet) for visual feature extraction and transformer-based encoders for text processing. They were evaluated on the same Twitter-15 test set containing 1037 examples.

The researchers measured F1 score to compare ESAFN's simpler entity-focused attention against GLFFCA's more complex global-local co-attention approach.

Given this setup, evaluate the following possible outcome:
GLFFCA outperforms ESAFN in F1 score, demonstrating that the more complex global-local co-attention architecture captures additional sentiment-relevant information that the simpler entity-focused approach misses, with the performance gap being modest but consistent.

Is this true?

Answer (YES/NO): NO